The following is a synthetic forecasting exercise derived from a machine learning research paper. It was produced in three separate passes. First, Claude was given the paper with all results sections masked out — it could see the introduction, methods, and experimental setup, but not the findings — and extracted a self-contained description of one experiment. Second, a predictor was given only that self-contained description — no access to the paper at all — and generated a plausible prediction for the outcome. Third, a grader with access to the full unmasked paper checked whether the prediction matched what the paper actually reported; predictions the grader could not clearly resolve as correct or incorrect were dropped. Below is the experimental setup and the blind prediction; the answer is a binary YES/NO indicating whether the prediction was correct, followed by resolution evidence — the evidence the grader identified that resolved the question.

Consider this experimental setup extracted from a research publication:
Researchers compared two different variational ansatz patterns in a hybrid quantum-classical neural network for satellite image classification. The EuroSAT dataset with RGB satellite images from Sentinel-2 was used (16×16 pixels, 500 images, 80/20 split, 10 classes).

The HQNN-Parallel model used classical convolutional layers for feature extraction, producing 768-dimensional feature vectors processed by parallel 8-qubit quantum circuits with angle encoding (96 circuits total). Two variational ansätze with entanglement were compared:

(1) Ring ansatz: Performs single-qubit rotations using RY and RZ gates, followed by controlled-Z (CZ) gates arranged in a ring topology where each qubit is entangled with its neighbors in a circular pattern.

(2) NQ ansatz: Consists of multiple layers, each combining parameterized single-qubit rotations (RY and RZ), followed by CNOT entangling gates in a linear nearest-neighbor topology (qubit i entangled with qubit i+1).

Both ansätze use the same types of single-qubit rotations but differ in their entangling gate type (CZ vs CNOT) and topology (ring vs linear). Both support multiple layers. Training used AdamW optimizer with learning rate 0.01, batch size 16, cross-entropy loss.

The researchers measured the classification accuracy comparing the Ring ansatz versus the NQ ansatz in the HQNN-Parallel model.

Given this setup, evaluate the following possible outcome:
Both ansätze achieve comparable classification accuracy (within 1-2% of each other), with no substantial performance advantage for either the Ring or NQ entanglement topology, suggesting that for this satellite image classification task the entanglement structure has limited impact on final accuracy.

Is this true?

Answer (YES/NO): YES